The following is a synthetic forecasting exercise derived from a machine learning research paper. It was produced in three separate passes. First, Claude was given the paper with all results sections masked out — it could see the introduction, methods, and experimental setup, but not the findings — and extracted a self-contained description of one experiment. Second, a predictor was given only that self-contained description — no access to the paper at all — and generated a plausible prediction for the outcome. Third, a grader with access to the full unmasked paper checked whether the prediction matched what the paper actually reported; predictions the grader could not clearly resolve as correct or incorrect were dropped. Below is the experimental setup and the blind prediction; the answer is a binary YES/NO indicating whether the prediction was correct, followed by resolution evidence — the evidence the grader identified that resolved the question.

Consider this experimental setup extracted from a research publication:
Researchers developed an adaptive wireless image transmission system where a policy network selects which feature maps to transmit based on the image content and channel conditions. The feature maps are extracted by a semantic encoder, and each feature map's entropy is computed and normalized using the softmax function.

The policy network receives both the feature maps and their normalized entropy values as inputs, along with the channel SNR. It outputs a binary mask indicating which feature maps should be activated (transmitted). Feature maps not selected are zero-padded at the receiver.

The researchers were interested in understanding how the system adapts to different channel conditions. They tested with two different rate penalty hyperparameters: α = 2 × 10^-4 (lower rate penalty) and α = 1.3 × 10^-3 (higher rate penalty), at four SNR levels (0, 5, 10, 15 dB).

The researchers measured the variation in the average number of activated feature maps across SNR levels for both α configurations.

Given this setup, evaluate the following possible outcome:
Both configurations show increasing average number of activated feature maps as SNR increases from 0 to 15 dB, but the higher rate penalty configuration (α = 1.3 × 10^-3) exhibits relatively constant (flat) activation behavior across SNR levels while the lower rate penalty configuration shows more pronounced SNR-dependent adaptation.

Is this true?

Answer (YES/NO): NO